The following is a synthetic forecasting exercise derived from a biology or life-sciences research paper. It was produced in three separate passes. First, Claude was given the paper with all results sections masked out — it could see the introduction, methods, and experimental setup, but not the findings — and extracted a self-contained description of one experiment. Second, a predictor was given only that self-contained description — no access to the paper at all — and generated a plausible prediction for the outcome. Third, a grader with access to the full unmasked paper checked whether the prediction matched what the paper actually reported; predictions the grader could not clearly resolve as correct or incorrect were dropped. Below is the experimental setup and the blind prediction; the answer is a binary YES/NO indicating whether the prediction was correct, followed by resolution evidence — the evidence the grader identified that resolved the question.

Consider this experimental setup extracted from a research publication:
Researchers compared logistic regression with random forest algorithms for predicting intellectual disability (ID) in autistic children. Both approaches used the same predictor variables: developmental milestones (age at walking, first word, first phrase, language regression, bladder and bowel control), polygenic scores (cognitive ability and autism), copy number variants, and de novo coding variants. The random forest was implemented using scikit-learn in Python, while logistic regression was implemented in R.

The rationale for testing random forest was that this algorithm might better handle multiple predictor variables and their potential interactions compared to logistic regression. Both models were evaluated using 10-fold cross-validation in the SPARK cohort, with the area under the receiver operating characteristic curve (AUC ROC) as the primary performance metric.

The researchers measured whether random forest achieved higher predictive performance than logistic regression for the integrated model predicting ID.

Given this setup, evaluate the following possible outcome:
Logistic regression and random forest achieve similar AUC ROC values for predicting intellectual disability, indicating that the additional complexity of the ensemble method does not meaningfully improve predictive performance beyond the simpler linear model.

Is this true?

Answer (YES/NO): YES